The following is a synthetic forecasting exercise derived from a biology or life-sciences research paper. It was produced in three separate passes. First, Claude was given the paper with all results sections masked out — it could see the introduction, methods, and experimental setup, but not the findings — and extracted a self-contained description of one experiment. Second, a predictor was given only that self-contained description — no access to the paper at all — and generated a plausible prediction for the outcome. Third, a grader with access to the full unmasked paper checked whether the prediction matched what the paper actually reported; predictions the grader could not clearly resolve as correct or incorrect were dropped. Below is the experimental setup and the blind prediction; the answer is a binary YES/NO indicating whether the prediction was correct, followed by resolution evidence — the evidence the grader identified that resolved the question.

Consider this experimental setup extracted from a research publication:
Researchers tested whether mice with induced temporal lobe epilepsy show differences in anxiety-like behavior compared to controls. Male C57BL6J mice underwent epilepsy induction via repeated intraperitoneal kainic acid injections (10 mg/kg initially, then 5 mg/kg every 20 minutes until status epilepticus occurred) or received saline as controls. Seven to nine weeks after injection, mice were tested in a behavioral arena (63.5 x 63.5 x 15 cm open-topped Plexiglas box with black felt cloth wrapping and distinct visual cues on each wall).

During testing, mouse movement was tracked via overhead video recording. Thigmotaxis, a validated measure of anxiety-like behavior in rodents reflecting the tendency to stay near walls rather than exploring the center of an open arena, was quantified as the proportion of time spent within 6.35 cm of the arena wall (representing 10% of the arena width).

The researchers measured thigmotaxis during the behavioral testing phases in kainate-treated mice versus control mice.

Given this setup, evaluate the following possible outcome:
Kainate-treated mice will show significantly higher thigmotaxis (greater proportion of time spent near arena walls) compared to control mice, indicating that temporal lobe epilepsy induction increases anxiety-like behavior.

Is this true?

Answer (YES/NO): NO